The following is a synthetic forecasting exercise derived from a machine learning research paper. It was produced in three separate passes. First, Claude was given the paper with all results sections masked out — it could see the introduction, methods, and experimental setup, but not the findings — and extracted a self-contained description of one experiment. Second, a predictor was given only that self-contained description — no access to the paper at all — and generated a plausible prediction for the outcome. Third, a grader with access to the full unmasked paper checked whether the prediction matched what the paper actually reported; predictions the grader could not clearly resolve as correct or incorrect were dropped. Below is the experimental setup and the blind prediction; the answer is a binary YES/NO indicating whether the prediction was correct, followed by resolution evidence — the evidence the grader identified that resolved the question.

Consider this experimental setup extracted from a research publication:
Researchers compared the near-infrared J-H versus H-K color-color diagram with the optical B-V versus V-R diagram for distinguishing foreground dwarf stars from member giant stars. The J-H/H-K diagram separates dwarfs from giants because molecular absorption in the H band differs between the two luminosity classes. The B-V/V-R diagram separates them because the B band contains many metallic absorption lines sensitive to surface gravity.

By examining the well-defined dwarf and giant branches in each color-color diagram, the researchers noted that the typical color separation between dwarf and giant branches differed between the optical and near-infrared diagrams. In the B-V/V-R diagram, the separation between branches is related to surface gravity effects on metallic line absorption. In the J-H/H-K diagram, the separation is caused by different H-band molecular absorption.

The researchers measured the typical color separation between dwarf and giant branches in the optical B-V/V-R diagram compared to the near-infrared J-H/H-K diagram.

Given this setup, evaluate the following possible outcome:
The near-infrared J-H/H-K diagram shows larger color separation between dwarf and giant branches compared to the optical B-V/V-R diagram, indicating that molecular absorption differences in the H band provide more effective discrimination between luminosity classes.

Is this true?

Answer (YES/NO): YES